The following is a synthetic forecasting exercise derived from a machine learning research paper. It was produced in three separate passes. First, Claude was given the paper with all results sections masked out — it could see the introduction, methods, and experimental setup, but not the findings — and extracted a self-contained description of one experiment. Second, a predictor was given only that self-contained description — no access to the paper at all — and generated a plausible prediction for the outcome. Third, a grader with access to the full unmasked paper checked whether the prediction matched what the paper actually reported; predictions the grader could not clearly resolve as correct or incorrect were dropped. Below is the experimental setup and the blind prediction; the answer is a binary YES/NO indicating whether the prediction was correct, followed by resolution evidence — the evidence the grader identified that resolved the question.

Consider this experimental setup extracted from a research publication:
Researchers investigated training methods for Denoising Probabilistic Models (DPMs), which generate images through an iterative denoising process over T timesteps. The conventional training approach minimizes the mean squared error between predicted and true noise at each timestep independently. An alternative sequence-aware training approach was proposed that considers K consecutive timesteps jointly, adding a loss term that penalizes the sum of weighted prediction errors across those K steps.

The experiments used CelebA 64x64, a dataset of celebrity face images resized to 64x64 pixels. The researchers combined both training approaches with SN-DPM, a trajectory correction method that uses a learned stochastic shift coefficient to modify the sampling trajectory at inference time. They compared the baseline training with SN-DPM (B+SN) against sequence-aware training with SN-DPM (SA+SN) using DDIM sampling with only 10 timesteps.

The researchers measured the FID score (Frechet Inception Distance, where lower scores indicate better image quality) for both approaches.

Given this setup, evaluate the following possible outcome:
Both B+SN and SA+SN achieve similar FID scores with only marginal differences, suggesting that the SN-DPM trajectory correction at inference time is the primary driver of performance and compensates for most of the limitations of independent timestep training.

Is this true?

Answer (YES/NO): NO